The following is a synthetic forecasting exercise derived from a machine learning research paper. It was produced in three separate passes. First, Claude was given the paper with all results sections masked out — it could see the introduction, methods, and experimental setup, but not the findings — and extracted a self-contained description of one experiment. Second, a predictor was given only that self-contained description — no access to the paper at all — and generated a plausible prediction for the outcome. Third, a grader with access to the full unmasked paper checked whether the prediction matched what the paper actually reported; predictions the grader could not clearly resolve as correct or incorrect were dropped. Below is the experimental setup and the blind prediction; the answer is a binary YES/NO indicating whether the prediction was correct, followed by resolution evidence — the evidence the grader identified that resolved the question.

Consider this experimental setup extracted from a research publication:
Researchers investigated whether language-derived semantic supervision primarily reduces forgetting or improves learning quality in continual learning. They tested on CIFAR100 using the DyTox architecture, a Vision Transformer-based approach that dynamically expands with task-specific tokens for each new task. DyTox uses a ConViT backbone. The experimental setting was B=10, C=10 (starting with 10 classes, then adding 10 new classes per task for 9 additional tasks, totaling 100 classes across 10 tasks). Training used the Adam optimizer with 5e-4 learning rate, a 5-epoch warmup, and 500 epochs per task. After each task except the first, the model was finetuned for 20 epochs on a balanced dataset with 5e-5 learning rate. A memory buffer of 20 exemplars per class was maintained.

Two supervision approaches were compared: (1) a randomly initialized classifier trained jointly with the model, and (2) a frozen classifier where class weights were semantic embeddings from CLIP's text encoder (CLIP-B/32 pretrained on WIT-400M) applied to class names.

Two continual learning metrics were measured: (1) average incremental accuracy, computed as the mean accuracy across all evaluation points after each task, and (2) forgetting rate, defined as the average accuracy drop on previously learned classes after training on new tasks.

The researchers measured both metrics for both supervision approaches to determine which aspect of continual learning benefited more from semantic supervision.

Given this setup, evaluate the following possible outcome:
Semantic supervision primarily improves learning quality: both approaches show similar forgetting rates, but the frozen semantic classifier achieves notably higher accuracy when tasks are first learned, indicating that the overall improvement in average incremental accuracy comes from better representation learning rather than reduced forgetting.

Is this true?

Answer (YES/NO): NO